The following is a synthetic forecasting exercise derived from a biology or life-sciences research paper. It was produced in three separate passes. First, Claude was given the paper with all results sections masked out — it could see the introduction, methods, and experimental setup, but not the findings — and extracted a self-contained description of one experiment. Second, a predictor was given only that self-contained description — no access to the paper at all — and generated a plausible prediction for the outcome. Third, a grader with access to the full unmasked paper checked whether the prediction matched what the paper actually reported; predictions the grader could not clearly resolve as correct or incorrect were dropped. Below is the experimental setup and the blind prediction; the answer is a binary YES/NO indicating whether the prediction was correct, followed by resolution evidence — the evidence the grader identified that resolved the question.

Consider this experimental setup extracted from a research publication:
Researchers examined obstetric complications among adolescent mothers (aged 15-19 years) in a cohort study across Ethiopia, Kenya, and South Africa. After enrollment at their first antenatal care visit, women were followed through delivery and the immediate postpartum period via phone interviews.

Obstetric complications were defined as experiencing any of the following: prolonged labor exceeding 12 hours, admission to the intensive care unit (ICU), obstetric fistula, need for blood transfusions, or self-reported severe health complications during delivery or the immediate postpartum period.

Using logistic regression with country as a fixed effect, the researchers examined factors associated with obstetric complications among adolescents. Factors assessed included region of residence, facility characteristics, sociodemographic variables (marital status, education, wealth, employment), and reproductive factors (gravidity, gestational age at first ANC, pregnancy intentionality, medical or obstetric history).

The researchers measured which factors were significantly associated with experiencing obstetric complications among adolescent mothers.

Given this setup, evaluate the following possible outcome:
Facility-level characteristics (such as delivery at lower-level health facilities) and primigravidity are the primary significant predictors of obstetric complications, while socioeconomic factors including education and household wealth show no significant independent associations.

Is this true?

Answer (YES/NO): NO